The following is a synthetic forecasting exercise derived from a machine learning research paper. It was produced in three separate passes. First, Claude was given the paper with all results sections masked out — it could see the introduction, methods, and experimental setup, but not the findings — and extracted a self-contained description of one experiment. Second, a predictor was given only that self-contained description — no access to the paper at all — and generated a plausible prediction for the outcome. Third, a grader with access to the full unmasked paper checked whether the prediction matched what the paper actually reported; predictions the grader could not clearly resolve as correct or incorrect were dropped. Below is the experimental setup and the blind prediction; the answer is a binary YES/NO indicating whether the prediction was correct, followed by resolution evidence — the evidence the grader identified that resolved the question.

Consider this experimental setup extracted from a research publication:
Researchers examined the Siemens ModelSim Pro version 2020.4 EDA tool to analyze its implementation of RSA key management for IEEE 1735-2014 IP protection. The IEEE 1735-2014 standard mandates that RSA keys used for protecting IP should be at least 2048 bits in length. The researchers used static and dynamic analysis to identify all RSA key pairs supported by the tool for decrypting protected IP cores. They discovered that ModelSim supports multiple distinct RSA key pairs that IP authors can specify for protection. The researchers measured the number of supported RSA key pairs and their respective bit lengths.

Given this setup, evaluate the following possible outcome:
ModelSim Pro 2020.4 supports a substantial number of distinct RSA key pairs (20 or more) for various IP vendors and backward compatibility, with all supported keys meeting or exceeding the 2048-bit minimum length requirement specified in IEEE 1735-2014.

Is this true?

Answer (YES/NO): NO